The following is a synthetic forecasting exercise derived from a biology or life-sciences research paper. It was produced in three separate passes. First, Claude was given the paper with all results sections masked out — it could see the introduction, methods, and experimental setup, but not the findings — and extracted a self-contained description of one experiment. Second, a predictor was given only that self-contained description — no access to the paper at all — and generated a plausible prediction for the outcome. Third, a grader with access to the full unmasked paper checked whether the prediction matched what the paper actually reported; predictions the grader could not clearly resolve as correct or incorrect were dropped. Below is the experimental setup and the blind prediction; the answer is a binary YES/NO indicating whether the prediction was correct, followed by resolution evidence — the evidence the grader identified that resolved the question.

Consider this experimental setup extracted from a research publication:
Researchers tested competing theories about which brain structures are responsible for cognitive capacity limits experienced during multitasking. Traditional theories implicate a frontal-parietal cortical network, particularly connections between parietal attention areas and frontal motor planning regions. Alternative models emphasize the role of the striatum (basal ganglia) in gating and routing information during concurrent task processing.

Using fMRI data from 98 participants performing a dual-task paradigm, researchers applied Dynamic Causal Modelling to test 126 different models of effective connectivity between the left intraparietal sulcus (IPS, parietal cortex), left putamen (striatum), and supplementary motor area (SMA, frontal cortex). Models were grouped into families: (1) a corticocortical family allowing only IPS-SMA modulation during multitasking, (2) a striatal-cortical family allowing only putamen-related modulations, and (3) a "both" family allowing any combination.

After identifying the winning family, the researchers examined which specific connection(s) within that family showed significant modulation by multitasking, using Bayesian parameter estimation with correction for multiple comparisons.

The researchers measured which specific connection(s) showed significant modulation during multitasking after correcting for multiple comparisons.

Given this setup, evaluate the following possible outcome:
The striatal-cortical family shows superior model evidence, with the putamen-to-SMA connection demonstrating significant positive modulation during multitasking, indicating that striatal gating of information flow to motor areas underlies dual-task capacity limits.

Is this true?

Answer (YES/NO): NO